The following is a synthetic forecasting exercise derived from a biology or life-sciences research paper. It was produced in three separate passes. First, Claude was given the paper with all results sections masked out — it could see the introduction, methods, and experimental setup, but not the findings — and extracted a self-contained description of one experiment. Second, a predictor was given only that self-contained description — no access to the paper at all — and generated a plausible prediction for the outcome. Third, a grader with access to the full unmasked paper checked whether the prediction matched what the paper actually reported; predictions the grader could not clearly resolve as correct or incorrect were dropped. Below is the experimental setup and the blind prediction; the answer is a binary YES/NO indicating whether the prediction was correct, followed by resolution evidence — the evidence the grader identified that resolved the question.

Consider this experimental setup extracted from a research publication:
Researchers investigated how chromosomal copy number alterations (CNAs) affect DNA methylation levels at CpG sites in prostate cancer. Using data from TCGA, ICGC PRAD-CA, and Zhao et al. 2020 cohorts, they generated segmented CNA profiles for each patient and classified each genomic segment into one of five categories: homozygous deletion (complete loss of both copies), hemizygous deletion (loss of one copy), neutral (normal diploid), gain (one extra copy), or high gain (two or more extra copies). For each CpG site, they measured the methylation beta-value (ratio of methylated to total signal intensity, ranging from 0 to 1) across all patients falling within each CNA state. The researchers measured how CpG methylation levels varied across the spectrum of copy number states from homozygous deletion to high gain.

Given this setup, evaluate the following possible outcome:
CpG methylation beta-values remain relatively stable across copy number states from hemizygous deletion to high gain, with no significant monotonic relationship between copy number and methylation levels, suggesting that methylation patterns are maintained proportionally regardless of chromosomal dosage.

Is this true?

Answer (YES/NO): NO